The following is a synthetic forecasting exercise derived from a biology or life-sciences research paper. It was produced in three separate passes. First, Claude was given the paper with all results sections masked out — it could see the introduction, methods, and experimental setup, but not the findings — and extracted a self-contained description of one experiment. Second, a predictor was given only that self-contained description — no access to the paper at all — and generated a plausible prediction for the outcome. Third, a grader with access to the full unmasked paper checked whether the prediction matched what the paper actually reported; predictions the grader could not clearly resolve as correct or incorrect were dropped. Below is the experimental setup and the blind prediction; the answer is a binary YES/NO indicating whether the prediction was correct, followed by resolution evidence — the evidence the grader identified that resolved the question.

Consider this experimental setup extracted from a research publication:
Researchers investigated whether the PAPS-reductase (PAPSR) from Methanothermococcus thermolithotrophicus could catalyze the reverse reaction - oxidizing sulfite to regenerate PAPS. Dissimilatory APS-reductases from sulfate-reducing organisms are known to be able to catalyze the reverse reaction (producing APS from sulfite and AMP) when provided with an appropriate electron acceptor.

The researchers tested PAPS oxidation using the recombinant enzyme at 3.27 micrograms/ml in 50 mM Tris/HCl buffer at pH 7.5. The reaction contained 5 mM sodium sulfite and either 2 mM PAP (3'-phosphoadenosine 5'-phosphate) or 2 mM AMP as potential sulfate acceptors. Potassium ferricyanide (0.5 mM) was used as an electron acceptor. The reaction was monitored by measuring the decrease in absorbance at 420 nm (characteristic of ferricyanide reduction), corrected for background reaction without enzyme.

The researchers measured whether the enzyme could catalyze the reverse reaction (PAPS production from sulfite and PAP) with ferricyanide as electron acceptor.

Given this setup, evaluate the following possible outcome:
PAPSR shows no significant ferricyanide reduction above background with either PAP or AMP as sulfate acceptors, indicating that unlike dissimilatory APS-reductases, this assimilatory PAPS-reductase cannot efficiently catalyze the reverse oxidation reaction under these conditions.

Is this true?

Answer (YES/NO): YES